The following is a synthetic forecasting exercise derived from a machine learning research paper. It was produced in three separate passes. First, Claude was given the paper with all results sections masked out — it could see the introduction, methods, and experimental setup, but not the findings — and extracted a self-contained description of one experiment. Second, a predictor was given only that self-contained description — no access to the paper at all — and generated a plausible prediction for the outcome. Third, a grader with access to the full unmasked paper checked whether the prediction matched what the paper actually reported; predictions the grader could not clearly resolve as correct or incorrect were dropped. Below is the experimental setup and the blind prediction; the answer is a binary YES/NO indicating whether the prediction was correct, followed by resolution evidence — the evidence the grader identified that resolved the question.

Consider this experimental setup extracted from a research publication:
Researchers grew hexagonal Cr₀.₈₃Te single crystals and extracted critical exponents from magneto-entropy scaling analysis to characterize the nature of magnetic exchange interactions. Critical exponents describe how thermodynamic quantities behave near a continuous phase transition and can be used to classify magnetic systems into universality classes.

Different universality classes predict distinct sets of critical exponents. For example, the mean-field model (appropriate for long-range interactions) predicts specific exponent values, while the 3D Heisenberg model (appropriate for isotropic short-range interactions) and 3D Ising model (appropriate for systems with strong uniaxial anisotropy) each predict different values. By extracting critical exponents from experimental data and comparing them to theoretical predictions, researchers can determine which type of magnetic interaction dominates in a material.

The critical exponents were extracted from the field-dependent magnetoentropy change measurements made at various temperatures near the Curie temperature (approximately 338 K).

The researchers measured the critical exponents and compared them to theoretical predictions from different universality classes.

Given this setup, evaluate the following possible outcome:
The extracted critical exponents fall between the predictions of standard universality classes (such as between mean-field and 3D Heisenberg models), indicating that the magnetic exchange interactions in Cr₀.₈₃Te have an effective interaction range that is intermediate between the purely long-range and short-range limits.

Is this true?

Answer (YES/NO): NO